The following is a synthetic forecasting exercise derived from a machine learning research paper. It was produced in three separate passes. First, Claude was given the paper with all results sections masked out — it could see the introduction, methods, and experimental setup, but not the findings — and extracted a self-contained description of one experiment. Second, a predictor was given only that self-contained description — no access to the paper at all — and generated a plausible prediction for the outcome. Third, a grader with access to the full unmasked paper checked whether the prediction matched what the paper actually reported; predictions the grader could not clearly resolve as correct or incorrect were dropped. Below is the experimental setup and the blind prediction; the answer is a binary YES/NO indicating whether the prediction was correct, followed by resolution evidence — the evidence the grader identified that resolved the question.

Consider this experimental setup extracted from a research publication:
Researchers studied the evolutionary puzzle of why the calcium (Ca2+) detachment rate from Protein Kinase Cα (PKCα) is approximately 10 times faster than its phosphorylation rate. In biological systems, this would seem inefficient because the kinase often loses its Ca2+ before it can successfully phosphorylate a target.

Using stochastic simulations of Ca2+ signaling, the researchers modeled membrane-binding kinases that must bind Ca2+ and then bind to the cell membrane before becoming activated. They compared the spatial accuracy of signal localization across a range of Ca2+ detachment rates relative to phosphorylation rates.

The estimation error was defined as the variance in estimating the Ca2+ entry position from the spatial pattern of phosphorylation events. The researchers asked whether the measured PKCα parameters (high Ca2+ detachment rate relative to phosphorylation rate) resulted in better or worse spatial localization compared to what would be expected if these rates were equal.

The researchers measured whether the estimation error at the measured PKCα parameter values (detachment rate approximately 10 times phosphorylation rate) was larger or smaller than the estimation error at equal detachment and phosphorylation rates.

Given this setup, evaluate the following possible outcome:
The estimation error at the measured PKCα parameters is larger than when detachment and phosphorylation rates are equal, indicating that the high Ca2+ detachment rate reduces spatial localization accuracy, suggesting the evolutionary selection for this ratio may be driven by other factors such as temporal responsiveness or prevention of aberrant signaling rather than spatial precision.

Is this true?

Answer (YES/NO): NO